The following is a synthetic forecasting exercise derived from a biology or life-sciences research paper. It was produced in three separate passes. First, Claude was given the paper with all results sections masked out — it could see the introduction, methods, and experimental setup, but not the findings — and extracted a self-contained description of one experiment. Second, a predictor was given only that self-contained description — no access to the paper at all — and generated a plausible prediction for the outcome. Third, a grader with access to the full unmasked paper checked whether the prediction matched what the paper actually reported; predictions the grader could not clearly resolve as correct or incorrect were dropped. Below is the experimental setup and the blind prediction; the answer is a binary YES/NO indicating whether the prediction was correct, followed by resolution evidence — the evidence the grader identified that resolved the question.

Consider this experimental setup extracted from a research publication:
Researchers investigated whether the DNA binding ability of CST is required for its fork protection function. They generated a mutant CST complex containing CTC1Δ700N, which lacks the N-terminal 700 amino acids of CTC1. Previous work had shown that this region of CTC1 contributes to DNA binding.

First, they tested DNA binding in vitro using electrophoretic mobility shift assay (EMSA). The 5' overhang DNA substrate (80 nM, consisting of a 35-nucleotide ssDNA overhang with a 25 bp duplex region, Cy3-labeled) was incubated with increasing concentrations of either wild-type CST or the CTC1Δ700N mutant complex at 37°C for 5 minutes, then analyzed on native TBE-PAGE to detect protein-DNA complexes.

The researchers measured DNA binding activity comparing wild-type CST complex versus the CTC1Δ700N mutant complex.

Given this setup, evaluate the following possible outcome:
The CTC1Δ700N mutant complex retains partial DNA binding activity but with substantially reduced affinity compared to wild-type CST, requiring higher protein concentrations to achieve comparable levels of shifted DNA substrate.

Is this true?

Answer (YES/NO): NO